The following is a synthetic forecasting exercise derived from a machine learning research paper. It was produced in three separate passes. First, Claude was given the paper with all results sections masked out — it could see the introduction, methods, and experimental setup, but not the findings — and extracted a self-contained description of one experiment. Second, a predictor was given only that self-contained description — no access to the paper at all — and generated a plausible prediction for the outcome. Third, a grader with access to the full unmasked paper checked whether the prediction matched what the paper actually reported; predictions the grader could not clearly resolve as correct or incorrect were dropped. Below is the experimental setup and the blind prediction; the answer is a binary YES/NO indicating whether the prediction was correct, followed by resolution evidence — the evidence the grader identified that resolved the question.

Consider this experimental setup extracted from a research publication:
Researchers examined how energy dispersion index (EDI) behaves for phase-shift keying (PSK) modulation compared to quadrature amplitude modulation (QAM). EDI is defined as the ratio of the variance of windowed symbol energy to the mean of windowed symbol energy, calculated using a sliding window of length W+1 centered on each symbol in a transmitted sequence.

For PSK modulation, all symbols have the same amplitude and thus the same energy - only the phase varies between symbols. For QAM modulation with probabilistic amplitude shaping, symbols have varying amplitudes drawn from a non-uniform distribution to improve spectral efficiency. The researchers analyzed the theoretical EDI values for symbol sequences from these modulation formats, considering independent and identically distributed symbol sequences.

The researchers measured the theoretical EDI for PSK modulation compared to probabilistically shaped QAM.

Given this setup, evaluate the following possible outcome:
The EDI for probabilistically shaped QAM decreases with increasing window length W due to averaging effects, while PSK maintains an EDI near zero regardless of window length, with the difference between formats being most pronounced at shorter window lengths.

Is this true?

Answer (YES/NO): NO